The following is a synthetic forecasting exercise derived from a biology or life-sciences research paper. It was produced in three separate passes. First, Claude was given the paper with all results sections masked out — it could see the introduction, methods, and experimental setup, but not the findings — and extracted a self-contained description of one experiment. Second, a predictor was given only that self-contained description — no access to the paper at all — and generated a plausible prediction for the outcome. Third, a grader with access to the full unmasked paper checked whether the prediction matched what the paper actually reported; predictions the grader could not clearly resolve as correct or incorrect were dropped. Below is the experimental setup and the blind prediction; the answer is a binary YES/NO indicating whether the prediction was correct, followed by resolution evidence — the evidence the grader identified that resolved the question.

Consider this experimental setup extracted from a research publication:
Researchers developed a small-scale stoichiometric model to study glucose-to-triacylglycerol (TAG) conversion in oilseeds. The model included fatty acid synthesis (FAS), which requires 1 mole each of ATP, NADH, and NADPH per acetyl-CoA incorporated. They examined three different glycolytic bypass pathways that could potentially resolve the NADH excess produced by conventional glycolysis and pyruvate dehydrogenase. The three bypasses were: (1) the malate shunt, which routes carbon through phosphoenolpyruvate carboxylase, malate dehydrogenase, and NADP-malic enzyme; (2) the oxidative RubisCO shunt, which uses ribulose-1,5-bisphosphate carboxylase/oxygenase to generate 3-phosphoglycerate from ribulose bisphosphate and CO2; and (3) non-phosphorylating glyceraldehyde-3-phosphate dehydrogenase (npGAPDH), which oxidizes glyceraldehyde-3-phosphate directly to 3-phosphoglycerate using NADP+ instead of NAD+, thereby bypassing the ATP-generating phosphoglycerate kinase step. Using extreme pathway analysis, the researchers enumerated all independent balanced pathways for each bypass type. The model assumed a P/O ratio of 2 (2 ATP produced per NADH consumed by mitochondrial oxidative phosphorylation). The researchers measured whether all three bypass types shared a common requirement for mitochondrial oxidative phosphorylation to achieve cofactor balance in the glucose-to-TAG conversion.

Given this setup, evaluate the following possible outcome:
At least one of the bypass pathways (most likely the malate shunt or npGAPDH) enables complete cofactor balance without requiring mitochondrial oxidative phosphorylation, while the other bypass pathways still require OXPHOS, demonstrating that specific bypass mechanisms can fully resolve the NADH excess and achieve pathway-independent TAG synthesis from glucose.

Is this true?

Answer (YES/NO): NO